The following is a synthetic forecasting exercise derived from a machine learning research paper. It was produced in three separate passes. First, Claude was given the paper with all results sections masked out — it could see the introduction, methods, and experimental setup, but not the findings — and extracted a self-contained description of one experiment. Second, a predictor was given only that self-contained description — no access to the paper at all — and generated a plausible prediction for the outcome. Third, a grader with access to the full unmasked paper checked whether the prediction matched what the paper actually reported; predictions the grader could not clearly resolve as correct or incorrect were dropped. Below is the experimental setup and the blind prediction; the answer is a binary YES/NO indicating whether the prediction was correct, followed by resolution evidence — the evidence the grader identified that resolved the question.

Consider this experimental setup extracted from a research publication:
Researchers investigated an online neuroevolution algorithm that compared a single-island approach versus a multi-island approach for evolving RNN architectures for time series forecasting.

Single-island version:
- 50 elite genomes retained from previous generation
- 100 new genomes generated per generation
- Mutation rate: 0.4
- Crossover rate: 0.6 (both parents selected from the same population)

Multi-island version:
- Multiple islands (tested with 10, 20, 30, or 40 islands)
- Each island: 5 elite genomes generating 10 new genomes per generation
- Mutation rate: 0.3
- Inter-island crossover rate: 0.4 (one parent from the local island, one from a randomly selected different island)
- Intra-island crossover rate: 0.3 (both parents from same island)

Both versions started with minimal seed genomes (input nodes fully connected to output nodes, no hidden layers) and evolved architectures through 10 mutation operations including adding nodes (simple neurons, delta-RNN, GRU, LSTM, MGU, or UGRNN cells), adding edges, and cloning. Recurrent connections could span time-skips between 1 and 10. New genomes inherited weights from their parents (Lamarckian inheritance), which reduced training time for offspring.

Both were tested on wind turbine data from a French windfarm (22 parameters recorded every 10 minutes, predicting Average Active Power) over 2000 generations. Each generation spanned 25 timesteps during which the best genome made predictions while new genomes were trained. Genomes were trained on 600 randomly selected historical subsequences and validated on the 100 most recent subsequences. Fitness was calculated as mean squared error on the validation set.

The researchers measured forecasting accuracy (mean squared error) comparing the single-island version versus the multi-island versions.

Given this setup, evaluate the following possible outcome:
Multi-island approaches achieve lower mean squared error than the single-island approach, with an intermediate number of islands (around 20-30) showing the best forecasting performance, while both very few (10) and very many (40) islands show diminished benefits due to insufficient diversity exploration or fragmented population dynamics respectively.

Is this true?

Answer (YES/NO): NO